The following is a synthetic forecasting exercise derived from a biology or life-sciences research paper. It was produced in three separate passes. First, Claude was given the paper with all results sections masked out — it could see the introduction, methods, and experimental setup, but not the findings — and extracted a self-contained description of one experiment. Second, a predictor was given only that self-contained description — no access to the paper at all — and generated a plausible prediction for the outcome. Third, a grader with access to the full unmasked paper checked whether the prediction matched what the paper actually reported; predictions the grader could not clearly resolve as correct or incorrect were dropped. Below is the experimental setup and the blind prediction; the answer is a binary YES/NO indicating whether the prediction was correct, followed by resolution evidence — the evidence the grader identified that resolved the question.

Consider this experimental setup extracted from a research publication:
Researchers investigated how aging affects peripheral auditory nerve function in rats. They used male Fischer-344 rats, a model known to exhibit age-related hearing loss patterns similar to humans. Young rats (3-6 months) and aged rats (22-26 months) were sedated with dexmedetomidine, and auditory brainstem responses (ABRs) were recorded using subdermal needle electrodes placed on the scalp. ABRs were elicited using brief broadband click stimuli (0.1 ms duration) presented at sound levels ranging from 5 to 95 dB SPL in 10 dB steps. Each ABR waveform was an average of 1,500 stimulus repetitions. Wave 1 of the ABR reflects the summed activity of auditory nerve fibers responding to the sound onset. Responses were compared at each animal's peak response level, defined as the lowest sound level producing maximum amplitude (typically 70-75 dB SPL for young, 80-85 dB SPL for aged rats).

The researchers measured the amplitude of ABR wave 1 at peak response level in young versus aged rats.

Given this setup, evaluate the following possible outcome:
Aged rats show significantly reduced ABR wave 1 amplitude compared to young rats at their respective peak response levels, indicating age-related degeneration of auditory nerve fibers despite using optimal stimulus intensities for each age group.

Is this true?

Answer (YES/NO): YES